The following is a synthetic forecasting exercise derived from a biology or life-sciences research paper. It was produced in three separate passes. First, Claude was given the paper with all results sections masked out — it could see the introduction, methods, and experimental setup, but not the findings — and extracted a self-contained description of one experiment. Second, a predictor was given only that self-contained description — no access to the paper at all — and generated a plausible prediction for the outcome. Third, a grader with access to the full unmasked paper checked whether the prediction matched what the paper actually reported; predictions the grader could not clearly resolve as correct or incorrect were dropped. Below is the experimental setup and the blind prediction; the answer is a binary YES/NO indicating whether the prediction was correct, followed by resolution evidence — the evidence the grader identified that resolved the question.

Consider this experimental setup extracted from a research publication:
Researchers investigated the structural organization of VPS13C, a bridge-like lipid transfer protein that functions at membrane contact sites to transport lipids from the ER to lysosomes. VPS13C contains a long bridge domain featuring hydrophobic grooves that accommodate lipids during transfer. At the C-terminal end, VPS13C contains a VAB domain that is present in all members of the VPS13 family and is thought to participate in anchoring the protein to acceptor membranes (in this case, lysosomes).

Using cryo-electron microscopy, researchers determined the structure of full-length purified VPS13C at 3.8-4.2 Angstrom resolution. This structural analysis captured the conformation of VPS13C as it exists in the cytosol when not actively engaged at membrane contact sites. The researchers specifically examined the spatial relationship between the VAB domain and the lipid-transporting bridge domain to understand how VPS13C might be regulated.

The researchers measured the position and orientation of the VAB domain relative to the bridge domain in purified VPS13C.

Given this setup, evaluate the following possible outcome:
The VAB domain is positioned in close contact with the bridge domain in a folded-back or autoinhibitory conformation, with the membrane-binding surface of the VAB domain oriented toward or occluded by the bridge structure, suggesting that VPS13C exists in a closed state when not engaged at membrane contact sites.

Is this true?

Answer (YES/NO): YES